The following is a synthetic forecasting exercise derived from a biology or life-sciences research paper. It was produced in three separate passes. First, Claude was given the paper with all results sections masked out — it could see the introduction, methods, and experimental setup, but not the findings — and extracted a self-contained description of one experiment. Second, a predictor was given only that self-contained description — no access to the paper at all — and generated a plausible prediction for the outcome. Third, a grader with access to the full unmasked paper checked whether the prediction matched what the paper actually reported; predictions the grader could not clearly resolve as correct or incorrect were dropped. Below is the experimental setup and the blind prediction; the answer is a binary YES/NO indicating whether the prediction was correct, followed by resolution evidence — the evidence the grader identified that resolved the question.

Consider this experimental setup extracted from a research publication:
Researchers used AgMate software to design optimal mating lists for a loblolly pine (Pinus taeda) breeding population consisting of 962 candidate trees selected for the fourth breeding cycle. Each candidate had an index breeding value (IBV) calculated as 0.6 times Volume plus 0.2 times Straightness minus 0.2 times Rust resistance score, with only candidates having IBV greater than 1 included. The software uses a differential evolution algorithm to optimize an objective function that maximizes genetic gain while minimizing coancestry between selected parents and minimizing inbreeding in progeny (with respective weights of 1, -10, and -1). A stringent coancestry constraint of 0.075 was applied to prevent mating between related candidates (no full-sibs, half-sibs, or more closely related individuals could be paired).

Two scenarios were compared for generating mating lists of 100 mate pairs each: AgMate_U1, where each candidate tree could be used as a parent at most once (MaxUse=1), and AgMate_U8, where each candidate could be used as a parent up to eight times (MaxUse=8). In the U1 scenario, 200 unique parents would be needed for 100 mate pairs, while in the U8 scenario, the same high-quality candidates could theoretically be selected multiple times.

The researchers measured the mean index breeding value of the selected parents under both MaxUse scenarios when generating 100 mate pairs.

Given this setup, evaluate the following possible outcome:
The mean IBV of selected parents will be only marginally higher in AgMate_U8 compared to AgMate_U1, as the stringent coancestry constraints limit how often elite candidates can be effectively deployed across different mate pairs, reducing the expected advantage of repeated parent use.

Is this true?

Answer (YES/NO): YES